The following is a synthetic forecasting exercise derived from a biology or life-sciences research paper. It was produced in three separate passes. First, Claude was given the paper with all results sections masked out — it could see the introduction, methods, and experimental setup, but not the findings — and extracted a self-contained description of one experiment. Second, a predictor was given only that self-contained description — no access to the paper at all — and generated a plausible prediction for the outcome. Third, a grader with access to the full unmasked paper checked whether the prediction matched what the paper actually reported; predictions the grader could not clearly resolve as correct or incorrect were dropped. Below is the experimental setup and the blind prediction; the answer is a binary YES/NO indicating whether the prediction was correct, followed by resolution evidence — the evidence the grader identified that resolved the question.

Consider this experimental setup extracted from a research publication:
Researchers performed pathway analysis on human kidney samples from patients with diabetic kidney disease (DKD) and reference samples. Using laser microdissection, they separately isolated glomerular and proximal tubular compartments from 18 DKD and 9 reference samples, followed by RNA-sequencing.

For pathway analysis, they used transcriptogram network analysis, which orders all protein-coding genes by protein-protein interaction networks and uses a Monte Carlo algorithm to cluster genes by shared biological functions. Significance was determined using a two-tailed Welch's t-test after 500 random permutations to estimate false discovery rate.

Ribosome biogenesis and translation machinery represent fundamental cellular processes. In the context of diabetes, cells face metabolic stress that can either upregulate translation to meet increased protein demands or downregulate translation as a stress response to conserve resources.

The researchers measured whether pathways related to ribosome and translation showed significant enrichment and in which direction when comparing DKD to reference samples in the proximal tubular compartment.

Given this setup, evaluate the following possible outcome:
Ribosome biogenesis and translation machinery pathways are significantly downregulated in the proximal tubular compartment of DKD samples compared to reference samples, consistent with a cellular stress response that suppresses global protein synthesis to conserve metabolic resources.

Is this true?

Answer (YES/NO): NO